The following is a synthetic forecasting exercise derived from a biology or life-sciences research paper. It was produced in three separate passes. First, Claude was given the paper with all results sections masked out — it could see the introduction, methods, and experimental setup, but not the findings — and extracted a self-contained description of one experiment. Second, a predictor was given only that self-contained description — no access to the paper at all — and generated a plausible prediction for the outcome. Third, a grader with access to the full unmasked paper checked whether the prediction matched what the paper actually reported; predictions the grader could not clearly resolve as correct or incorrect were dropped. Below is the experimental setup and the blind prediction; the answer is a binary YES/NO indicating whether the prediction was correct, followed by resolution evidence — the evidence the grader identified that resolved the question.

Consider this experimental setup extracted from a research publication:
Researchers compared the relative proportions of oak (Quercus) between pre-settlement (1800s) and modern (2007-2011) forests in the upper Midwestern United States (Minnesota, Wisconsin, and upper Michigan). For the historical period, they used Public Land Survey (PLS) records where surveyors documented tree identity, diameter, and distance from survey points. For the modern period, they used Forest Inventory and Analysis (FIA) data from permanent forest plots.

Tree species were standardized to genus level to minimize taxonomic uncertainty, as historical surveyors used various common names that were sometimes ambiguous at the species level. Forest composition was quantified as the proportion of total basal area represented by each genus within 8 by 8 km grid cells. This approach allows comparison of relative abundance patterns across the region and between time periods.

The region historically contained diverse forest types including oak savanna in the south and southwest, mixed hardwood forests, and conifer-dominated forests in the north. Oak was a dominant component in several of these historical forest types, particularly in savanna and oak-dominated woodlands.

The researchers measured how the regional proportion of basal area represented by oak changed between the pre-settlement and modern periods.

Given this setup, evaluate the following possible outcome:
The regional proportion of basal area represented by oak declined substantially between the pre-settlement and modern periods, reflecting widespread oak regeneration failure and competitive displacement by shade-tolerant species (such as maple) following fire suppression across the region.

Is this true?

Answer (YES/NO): NO